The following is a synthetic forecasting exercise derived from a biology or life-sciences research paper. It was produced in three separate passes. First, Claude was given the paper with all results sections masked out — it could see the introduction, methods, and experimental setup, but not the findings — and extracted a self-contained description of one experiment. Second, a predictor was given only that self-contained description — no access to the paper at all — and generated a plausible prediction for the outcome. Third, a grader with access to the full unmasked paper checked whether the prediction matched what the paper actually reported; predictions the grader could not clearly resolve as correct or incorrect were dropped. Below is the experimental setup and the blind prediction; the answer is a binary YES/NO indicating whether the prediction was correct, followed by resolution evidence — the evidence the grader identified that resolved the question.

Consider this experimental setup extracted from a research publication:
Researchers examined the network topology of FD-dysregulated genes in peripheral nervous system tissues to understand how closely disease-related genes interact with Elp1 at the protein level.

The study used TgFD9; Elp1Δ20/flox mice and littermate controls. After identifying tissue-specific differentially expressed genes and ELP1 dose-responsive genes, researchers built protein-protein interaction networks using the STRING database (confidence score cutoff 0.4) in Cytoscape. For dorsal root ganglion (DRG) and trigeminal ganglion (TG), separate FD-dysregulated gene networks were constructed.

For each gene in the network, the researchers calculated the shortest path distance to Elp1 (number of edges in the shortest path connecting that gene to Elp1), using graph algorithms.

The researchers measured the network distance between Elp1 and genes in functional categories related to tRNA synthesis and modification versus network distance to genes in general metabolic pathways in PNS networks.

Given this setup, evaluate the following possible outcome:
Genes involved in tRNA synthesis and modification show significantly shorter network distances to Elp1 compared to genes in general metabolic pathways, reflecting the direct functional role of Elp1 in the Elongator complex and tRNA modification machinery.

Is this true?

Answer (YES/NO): YES